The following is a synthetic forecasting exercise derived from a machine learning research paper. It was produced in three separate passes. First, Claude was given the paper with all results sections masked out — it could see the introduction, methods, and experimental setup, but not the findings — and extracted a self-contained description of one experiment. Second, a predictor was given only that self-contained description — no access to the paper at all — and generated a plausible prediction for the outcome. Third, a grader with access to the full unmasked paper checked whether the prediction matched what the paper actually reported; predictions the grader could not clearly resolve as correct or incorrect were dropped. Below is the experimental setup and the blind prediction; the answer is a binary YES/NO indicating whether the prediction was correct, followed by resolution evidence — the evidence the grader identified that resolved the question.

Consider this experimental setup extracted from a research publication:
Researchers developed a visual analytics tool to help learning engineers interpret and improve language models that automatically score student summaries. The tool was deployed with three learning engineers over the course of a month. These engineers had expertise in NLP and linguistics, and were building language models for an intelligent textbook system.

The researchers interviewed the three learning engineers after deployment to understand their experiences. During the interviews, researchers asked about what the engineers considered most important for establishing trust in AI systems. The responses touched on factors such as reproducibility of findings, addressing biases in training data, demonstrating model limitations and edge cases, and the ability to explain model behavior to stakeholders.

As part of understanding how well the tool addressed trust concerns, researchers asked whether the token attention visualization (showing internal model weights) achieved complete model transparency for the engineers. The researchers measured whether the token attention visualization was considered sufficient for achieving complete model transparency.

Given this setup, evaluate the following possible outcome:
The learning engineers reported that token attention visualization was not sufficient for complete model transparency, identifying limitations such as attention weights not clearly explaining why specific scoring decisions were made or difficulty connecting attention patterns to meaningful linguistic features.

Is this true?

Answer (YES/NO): NO